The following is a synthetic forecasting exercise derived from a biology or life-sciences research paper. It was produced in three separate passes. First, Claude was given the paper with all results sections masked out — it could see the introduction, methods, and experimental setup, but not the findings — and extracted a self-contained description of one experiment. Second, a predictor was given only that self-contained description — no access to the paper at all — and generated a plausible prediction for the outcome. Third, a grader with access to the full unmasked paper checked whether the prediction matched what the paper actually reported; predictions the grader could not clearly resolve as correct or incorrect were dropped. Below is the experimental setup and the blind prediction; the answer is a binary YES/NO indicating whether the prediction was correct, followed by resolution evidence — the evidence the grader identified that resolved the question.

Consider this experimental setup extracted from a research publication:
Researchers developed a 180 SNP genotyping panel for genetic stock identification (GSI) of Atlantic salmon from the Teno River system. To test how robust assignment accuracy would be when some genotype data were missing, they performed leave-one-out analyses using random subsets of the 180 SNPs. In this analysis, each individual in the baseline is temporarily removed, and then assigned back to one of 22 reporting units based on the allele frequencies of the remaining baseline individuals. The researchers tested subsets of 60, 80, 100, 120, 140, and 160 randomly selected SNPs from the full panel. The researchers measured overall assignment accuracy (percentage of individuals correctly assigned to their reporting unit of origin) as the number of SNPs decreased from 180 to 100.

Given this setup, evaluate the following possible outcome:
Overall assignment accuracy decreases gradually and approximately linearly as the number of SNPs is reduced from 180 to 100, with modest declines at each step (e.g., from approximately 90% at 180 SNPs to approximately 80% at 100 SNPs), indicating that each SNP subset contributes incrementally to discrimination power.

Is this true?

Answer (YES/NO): NO